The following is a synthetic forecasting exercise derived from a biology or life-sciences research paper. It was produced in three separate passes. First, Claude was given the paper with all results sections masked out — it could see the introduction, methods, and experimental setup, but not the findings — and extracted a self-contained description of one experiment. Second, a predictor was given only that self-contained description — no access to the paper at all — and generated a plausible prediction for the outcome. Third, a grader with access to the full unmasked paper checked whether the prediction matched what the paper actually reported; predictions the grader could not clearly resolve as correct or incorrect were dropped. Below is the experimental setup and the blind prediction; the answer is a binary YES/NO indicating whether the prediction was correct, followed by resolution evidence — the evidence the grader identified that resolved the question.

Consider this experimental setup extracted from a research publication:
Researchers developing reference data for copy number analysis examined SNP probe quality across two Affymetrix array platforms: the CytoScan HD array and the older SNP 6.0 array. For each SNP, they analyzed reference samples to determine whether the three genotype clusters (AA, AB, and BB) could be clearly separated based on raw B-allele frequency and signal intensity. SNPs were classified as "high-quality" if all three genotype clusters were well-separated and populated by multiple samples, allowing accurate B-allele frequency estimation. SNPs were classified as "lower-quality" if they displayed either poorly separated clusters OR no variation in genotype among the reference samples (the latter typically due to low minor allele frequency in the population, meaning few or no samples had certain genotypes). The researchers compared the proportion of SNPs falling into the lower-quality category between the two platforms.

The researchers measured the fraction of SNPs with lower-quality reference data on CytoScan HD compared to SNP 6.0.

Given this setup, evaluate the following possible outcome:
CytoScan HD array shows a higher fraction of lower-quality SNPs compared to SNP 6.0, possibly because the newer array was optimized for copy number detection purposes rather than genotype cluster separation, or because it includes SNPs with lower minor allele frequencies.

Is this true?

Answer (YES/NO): NO